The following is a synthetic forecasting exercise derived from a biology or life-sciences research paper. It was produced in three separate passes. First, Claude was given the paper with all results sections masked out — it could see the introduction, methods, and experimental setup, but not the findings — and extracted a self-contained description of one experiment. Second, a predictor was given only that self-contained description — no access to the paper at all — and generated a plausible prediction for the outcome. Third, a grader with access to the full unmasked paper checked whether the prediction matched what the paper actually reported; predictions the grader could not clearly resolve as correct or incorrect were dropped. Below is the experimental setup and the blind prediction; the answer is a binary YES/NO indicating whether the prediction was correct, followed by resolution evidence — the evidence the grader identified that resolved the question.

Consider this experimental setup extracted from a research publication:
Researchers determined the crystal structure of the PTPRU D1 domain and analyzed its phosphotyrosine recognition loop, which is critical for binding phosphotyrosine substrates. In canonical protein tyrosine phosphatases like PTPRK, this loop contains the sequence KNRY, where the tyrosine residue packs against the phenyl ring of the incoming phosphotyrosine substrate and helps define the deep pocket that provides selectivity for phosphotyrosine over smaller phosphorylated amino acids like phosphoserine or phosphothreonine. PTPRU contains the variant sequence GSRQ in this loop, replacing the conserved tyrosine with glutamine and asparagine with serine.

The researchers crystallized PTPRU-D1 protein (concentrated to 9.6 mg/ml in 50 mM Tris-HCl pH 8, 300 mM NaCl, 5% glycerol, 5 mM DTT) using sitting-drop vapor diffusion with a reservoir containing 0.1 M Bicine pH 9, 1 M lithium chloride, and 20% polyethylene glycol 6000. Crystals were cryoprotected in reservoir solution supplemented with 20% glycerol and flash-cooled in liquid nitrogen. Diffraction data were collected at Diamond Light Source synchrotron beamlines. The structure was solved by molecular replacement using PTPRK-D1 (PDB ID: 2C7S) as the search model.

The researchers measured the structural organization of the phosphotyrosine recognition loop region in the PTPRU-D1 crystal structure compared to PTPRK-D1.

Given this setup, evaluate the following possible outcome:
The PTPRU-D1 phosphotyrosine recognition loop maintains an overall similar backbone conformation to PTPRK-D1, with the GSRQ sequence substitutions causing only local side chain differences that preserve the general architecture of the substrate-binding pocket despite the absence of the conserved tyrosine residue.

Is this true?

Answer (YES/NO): NO